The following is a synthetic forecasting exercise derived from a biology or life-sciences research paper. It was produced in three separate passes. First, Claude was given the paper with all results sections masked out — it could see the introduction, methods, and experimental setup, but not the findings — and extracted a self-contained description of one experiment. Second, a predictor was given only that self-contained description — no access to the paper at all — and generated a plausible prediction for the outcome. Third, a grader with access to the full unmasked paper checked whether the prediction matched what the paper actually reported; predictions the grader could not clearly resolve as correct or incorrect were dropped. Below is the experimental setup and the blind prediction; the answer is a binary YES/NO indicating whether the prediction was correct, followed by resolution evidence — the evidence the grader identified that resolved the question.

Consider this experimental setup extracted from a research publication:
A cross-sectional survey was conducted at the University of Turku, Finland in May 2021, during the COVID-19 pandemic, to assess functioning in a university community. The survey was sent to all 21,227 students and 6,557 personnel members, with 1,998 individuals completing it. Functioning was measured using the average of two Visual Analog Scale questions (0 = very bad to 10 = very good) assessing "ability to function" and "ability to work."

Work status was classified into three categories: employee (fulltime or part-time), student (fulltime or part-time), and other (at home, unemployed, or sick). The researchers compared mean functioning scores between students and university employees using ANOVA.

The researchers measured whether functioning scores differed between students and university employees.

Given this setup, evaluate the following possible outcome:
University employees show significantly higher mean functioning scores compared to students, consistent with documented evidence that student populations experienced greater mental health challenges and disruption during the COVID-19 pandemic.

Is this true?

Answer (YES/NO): YES